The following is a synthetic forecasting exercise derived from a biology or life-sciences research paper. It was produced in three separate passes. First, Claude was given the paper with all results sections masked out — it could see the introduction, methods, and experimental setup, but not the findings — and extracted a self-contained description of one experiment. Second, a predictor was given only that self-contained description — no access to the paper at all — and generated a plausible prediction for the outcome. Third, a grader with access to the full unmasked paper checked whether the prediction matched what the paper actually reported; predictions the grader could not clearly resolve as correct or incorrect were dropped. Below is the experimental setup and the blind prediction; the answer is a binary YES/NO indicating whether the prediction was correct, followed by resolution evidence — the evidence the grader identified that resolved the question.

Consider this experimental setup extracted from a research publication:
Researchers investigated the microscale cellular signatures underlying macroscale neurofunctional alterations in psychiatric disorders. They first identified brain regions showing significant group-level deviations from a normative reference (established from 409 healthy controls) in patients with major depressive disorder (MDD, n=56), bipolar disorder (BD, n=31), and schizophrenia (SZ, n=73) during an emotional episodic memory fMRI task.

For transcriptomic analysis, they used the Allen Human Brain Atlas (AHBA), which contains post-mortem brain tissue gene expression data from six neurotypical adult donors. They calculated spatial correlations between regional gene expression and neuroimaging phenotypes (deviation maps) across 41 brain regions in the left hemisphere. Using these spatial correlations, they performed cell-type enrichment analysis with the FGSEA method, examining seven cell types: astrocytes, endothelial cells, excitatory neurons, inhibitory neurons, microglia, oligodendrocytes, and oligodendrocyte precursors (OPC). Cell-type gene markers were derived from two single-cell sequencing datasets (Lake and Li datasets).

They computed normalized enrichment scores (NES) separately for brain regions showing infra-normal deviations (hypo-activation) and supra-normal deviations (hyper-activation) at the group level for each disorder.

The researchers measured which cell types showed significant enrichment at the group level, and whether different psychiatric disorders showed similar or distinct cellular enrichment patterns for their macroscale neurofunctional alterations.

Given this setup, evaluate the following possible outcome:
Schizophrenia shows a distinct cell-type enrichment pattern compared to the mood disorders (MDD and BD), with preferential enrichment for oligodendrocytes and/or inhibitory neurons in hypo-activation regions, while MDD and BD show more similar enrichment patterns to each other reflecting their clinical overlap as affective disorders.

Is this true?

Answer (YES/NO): NO